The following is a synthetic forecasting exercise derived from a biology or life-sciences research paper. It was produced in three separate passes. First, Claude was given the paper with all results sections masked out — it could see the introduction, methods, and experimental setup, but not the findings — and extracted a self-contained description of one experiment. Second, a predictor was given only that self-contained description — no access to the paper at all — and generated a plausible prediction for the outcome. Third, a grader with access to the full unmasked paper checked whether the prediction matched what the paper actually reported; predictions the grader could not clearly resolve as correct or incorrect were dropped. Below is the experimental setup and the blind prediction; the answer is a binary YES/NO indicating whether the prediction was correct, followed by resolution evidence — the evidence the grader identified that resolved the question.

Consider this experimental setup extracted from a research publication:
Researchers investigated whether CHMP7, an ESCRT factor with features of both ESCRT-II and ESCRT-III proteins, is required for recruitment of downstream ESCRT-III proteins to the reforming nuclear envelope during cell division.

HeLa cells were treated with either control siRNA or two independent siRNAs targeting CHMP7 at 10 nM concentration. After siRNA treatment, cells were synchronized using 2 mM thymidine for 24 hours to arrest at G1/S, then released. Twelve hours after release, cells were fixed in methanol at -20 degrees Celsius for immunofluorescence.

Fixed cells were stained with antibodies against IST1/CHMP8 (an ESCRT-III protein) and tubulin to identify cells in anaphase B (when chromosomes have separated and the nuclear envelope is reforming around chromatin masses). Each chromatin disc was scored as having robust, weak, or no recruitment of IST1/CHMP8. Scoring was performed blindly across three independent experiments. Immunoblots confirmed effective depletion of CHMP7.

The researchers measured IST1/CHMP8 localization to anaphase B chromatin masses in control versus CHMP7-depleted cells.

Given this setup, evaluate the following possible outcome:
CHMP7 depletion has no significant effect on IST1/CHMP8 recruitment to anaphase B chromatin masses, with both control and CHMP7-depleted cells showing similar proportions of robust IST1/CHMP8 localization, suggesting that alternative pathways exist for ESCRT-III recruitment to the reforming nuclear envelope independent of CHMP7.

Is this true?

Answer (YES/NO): NO